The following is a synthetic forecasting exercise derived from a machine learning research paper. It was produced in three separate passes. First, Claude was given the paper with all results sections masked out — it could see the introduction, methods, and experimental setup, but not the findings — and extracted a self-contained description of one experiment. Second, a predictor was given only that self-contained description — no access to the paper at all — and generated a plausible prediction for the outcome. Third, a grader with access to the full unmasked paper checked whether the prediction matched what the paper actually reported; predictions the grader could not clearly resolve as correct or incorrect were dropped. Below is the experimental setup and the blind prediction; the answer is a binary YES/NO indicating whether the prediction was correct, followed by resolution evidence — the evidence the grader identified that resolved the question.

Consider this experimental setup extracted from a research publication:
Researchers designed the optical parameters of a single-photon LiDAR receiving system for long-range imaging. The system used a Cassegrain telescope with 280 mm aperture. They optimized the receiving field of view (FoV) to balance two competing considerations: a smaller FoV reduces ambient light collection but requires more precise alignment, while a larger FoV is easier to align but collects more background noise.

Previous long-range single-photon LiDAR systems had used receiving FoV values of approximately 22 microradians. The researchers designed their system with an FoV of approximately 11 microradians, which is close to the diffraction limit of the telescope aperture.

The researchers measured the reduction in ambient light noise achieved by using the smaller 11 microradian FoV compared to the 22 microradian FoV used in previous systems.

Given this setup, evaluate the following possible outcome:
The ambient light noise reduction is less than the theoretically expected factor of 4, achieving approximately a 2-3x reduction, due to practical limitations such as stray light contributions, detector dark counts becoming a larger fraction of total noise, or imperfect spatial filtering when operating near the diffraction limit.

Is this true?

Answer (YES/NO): NO